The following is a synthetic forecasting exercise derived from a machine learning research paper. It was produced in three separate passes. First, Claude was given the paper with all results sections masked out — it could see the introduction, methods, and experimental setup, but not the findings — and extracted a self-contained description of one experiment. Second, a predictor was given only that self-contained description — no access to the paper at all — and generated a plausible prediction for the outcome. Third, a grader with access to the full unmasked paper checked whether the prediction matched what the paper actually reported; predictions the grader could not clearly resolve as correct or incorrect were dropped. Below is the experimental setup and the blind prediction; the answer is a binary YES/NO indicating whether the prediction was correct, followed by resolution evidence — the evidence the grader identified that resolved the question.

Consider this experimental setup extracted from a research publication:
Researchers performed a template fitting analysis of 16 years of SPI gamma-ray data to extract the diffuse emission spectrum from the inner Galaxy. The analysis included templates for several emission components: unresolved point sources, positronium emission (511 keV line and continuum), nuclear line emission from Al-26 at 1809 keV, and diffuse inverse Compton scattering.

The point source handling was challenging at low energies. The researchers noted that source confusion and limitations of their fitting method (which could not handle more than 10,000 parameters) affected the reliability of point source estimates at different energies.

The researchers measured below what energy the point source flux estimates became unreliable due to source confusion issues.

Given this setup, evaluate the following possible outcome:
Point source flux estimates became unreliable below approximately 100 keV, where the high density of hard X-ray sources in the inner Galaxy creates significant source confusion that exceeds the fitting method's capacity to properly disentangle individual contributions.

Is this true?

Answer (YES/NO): NO